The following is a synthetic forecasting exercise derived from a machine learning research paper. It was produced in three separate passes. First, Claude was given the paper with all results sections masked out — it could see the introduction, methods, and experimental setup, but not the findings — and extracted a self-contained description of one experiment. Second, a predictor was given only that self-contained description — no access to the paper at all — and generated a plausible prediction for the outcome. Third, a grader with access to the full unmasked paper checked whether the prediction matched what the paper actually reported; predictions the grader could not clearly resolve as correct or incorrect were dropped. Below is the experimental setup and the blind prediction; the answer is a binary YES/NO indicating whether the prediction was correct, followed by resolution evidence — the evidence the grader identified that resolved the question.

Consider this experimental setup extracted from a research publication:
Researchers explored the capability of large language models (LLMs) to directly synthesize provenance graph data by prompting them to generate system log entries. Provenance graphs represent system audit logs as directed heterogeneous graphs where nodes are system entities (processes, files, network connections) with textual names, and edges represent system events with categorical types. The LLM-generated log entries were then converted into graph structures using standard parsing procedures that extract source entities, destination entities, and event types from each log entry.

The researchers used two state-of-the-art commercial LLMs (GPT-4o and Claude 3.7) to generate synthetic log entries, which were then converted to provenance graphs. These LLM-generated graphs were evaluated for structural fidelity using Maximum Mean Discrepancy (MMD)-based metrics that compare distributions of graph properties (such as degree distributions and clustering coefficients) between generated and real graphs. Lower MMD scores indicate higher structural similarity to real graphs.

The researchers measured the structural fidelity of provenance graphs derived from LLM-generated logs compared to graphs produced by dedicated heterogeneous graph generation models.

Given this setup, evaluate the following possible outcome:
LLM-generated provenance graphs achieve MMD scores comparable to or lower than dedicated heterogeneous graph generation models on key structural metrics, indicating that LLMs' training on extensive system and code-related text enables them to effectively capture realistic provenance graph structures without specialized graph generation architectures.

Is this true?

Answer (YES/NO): NO